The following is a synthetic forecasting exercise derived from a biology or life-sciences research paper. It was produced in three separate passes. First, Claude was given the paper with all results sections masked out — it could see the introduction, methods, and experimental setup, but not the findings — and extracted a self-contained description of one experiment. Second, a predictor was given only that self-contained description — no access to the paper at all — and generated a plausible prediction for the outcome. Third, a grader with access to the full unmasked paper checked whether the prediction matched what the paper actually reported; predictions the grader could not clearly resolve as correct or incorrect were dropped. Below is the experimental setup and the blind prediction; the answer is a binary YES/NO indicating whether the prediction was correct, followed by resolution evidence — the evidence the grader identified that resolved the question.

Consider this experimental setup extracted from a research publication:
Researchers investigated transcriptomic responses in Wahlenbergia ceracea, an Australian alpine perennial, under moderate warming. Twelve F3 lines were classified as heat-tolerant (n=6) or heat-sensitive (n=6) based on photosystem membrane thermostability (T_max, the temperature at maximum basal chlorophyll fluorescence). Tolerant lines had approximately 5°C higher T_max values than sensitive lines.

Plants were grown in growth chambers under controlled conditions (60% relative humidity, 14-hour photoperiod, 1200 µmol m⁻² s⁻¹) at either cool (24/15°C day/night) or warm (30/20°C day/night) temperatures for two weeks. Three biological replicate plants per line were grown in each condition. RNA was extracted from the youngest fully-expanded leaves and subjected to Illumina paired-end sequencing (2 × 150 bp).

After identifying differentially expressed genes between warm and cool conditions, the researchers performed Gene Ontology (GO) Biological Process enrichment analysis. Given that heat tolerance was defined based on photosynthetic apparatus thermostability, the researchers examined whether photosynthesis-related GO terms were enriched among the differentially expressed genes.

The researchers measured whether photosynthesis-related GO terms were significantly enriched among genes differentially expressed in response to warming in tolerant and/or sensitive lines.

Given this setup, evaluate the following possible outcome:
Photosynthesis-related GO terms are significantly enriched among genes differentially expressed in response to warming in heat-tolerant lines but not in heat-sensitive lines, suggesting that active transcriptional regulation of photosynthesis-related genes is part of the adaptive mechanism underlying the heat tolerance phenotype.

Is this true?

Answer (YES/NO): NO